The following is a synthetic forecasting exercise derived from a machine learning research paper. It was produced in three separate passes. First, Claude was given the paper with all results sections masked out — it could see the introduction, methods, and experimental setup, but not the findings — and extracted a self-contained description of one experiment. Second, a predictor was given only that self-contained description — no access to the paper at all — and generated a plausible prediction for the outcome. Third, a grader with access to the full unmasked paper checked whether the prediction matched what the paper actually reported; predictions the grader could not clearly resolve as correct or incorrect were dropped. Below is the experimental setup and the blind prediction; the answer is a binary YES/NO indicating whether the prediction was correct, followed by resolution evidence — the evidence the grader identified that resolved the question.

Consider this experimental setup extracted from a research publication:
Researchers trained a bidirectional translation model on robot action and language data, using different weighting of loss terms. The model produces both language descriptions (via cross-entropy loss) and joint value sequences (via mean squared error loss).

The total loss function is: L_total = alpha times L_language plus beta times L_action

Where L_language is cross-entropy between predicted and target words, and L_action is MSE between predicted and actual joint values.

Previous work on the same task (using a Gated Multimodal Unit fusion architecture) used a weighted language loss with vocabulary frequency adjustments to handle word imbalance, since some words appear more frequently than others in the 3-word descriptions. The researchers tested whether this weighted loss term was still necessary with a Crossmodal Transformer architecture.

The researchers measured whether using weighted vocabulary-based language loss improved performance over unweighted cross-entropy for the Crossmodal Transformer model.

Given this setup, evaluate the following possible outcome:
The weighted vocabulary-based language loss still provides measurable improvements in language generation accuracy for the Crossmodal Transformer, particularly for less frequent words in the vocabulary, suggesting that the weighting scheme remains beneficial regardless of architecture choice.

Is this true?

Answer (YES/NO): NO